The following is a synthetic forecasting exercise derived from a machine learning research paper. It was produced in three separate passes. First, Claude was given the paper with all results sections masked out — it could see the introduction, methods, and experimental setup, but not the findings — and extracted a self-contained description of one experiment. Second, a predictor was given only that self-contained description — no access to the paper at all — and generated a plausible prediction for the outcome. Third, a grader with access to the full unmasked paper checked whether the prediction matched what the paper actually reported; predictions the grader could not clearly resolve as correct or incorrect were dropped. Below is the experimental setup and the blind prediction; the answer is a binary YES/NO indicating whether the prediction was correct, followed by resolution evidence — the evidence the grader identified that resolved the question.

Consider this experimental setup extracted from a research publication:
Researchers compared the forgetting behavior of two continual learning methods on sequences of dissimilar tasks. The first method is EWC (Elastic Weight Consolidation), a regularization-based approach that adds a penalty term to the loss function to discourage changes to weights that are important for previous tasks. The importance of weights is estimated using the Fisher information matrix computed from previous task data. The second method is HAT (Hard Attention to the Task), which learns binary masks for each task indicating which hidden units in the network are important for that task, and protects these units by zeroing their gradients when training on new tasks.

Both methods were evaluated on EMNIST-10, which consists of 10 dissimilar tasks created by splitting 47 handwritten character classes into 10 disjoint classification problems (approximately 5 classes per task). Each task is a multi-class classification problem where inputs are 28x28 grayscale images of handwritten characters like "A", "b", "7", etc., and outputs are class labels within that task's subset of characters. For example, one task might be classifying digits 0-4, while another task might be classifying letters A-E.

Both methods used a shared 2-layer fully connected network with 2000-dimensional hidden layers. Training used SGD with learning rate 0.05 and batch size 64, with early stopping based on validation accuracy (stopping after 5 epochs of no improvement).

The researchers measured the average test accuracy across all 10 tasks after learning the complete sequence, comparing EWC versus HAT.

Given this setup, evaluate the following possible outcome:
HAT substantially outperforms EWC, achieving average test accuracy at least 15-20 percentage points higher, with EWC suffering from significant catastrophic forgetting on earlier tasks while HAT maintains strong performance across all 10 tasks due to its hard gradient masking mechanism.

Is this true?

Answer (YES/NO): NO